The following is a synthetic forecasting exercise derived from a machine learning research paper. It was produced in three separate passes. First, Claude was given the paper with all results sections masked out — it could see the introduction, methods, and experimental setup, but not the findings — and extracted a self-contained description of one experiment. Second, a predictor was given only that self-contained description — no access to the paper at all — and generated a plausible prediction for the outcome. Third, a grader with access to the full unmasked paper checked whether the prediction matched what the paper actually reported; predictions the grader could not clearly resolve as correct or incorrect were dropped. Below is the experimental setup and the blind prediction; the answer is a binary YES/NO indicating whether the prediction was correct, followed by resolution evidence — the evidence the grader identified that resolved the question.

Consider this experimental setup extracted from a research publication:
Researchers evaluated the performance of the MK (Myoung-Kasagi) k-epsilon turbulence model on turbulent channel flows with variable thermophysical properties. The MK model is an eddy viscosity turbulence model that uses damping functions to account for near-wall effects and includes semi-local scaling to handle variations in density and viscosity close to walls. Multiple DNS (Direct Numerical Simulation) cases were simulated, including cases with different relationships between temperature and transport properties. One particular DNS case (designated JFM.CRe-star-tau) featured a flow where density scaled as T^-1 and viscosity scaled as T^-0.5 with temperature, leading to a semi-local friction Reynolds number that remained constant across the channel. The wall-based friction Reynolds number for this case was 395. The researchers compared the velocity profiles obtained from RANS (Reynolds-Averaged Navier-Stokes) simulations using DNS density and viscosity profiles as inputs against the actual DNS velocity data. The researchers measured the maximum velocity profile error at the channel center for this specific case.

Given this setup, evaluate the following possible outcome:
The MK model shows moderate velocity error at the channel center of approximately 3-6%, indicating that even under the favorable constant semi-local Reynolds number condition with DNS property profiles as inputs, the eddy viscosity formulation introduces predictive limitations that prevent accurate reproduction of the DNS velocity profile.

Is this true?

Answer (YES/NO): NO